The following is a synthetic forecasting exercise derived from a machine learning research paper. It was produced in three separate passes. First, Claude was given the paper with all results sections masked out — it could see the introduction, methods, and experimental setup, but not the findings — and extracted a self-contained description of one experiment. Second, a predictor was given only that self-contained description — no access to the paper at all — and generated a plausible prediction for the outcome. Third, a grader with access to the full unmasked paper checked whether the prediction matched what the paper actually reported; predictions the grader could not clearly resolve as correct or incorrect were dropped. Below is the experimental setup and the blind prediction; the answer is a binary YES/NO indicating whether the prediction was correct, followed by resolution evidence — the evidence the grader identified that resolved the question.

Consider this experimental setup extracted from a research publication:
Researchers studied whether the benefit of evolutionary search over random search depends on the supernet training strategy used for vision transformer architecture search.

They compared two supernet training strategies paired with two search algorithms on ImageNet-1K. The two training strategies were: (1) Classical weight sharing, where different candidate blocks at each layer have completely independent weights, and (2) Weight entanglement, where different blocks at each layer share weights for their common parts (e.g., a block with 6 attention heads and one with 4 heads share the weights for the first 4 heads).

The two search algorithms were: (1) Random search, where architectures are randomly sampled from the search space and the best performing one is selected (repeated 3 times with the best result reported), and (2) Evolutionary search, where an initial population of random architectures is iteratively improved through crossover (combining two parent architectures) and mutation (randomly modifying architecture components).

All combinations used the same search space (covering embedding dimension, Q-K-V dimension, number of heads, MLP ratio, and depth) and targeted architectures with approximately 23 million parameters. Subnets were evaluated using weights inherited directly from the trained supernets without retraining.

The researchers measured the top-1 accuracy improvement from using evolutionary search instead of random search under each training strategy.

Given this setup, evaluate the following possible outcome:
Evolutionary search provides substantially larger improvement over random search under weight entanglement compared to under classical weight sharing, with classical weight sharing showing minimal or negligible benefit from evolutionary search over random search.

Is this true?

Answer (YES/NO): NO